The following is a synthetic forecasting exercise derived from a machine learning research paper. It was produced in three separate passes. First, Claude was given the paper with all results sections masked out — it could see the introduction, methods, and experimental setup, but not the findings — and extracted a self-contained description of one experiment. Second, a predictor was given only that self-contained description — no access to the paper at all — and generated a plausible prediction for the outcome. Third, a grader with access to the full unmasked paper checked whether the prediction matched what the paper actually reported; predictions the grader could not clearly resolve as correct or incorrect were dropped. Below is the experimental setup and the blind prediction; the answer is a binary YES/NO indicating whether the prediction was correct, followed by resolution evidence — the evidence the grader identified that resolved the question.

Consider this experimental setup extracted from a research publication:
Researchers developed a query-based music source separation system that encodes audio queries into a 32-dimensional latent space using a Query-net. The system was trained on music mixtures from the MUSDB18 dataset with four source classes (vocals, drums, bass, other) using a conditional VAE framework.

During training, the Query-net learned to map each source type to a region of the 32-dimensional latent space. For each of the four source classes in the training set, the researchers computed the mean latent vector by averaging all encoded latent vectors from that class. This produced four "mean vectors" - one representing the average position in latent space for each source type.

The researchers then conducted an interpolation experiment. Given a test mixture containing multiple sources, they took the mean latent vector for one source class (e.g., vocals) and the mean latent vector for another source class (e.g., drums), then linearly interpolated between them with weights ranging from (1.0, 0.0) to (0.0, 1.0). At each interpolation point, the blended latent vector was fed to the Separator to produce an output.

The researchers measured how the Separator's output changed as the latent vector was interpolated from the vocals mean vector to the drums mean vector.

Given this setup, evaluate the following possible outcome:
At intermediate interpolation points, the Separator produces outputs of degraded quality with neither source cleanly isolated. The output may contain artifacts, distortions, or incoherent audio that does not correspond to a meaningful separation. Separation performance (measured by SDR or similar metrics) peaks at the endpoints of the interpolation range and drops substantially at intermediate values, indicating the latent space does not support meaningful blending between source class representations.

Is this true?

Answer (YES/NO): NO